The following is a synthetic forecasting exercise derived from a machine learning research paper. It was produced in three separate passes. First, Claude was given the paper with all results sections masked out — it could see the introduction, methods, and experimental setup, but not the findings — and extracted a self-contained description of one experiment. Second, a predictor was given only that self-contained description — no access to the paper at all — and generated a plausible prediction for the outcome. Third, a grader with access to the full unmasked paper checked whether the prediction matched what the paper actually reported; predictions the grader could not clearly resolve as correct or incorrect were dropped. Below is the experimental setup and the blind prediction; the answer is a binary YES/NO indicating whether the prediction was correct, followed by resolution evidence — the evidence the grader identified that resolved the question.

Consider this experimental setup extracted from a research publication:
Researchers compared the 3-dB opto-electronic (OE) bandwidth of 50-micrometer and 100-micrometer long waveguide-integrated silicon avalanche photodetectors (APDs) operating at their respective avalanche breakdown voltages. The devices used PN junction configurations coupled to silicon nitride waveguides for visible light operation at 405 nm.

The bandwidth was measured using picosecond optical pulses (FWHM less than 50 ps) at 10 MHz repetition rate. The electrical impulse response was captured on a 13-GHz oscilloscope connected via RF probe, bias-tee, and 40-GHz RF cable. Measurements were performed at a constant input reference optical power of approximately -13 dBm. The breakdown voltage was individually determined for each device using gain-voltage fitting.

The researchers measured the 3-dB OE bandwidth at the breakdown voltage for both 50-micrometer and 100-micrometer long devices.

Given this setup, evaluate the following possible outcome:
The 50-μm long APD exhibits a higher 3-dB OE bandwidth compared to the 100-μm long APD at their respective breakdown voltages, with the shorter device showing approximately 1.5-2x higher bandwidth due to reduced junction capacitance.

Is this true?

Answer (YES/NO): NO